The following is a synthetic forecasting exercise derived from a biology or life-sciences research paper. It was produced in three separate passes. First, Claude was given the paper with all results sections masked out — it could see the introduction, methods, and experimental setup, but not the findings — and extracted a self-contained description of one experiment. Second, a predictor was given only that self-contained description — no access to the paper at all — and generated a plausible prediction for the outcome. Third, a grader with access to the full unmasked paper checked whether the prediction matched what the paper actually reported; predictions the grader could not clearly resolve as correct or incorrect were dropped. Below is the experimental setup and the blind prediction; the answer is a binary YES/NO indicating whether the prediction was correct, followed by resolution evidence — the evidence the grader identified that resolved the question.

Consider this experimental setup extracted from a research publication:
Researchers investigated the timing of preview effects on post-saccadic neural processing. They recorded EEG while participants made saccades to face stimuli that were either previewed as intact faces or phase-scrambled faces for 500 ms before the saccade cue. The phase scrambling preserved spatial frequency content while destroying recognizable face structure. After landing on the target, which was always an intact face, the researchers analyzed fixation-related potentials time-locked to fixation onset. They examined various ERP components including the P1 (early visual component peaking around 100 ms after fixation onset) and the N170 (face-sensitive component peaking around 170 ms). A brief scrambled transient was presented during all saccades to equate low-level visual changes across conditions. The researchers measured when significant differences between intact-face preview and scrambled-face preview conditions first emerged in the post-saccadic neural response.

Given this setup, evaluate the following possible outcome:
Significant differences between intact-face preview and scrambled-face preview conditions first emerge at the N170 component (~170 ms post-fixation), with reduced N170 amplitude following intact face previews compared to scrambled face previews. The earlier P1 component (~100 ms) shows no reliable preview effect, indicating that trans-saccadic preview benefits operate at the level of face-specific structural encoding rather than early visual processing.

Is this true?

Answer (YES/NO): YES